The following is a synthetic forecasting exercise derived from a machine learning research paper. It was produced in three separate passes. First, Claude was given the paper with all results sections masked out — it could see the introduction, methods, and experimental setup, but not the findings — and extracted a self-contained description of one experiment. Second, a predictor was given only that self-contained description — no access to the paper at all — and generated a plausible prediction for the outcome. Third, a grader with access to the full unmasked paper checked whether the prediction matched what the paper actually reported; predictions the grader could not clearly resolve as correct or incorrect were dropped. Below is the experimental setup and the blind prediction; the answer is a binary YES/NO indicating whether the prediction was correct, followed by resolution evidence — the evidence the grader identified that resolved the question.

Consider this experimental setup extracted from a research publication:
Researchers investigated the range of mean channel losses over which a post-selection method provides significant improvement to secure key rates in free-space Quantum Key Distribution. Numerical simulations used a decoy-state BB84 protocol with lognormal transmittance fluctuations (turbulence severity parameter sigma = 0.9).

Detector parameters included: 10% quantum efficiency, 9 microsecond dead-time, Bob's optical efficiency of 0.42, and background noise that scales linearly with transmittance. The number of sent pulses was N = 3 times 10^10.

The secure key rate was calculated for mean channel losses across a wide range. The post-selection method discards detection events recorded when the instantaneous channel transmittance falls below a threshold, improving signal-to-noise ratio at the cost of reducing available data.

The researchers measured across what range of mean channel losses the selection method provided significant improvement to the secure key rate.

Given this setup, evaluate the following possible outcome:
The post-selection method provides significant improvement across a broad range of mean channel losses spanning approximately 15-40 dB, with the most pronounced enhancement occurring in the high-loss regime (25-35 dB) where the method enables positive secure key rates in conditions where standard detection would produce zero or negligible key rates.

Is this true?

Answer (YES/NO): NO